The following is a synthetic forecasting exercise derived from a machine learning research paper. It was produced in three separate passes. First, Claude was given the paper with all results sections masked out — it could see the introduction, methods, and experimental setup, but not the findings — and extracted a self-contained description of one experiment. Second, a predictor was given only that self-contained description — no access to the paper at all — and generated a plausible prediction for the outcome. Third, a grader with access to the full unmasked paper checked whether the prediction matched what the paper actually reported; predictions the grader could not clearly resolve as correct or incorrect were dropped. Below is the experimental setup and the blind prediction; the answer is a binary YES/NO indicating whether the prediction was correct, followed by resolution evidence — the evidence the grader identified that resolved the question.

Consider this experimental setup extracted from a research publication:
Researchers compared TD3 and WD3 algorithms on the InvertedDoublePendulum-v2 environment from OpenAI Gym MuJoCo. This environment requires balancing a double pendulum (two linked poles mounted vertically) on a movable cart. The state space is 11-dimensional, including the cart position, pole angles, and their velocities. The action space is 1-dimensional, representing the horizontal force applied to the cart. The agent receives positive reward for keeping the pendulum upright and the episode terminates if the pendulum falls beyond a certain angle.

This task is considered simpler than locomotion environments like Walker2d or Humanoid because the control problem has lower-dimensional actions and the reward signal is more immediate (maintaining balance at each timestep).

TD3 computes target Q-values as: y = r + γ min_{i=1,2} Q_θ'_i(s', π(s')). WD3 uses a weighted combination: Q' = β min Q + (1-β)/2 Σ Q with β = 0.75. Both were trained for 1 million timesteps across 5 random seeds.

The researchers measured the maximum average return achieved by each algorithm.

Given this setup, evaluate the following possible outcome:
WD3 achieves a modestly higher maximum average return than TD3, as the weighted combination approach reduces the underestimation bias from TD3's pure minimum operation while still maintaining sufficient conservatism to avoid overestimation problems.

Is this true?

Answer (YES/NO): NO